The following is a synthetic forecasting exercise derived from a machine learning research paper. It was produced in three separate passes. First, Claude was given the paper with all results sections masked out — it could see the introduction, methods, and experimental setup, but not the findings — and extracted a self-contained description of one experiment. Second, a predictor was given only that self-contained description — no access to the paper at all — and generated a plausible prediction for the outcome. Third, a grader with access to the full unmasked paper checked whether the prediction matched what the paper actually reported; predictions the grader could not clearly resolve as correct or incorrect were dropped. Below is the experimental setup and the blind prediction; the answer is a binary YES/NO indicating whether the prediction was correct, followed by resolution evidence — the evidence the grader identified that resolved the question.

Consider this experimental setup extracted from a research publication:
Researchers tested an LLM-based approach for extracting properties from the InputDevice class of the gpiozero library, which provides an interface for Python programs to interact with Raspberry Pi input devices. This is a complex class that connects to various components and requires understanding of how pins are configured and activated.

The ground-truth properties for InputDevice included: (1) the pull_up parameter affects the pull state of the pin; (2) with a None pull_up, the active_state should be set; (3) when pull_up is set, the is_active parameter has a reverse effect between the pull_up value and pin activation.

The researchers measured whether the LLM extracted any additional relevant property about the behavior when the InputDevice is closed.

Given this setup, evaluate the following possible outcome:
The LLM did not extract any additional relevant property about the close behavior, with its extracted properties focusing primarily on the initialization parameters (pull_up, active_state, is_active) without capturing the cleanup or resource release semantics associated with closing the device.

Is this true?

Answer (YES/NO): NO